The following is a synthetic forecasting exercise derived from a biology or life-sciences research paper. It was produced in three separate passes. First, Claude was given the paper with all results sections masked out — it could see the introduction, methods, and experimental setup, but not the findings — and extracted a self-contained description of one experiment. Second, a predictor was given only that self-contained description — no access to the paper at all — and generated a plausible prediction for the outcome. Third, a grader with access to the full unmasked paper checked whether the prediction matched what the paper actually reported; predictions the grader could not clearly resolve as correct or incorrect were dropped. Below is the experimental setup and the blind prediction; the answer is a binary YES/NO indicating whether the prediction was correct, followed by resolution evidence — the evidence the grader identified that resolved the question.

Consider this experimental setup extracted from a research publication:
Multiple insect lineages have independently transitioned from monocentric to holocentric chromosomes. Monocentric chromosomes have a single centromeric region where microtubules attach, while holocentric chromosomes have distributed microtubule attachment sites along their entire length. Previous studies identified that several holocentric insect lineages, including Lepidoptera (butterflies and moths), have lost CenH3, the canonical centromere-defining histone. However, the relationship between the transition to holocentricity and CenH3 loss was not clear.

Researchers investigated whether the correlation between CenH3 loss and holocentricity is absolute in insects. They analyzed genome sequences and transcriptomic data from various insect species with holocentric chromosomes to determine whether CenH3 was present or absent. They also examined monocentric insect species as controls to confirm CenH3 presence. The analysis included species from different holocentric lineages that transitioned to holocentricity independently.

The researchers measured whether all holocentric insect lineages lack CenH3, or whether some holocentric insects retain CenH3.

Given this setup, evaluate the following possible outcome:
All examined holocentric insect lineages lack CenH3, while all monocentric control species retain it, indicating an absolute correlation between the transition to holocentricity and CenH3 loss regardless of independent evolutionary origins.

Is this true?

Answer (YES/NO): NO